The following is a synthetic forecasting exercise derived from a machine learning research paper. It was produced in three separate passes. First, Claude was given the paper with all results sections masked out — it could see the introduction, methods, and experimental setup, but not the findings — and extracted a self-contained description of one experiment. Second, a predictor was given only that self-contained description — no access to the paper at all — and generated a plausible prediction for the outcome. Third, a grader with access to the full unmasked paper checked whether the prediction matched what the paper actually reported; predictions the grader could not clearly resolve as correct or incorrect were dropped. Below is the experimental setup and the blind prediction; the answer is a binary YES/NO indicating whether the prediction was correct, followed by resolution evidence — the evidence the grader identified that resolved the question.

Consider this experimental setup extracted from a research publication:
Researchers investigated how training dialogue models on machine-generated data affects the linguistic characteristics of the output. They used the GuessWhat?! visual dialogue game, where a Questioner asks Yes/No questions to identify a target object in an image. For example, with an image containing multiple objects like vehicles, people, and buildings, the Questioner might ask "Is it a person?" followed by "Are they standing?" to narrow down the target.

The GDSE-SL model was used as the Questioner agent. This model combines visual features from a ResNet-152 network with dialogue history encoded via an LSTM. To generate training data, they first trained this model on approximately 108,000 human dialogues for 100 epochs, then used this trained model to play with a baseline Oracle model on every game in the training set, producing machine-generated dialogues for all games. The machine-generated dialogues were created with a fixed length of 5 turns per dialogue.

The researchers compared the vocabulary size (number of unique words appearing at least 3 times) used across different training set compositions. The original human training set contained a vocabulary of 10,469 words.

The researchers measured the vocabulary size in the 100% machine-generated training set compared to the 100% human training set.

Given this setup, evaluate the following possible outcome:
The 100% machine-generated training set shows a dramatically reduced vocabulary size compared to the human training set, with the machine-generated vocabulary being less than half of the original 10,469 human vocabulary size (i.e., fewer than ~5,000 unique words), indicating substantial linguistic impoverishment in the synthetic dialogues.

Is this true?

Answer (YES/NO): YES